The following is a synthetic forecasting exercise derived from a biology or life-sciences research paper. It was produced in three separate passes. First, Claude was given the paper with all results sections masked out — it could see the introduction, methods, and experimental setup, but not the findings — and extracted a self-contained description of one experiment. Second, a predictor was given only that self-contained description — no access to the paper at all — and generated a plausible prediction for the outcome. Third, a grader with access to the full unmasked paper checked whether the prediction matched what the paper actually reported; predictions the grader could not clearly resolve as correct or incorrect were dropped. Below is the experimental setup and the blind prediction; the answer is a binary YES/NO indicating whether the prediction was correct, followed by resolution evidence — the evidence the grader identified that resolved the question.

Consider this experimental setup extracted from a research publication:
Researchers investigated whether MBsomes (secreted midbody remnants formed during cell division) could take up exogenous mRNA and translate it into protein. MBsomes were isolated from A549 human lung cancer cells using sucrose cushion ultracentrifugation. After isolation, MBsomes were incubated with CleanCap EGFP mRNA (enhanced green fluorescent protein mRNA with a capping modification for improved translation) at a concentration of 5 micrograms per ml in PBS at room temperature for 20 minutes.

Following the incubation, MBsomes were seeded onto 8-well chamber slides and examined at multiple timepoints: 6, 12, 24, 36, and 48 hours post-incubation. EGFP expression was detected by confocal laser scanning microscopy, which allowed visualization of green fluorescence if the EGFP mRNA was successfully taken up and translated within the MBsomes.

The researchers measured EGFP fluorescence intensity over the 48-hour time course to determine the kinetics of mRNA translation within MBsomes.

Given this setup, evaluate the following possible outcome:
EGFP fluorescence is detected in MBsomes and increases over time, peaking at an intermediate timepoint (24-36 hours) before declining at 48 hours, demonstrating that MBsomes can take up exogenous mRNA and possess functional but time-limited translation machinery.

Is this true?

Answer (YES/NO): YES